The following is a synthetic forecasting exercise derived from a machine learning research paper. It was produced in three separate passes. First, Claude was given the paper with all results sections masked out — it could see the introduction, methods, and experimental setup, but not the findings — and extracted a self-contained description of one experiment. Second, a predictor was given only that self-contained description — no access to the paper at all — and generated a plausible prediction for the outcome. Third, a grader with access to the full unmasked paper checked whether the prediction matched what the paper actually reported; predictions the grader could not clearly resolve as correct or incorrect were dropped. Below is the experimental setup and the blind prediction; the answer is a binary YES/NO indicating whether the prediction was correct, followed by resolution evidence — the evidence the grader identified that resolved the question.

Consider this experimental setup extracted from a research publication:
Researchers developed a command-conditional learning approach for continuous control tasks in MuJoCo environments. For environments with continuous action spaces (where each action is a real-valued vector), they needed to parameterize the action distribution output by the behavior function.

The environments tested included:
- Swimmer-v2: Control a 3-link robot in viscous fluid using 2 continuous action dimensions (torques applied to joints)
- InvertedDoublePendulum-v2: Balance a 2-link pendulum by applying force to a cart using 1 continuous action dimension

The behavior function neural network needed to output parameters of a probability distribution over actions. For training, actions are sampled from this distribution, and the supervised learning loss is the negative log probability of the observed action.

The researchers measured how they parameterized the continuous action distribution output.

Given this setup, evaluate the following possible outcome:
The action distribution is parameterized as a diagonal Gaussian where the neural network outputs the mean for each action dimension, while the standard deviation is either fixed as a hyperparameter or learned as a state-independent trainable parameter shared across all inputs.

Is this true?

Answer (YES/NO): NO